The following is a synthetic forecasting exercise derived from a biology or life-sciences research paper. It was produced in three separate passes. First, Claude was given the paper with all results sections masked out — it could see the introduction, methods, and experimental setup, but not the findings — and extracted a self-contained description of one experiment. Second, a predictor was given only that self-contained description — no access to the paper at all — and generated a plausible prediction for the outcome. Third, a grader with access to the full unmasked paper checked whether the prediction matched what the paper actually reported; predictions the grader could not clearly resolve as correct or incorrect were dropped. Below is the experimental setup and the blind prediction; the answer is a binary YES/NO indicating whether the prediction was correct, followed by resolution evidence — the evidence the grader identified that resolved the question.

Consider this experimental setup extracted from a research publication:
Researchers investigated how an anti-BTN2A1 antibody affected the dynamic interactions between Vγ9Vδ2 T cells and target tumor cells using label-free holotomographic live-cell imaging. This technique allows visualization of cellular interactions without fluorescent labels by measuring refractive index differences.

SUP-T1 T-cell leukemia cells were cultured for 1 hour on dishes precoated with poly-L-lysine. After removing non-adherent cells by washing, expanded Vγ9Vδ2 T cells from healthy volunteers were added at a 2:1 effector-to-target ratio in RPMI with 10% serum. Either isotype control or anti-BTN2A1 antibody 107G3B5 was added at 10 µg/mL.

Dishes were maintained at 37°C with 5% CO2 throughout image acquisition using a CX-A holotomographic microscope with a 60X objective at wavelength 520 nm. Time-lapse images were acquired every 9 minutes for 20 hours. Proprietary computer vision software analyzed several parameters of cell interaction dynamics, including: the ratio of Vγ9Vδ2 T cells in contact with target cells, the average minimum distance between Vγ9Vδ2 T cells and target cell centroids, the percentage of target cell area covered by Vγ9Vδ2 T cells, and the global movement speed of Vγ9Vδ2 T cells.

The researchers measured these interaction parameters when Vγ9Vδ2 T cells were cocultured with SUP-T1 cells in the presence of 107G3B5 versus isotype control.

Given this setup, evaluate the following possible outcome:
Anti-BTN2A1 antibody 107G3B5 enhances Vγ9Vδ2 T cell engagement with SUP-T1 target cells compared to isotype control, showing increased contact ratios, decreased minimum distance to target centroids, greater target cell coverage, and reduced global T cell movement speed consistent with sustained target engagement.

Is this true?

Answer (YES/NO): NO